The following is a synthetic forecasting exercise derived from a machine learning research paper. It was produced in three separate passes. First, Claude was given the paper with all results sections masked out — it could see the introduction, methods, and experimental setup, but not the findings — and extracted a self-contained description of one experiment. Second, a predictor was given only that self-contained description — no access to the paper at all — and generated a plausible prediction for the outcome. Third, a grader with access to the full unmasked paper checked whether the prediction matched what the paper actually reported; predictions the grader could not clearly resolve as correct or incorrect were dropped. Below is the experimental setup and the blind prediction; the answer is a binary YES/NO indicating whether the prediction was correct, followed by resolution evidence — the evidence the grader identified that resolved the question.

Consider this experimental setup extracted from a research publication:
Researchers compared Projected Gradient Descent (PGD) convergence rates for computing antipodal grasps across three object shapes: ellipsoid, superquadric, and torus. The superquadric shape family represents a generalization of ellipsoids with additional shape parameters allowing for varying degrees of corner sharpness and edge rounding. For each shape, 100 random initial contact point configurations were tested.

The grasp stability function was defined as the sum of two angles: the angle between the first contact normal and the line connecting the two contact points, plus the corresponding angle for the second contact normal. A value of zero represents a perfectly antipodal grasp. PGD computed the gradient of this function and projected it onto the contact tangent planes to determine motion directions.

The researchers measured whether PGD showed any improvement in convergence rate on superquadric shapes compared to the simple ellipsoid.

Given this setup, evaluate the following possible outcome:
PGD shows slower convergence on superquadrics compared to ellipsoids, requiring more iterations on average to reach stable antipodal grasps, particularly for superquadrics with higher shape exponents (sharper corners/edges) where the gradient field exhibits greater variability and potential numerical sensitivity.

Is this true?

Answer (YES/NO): NO